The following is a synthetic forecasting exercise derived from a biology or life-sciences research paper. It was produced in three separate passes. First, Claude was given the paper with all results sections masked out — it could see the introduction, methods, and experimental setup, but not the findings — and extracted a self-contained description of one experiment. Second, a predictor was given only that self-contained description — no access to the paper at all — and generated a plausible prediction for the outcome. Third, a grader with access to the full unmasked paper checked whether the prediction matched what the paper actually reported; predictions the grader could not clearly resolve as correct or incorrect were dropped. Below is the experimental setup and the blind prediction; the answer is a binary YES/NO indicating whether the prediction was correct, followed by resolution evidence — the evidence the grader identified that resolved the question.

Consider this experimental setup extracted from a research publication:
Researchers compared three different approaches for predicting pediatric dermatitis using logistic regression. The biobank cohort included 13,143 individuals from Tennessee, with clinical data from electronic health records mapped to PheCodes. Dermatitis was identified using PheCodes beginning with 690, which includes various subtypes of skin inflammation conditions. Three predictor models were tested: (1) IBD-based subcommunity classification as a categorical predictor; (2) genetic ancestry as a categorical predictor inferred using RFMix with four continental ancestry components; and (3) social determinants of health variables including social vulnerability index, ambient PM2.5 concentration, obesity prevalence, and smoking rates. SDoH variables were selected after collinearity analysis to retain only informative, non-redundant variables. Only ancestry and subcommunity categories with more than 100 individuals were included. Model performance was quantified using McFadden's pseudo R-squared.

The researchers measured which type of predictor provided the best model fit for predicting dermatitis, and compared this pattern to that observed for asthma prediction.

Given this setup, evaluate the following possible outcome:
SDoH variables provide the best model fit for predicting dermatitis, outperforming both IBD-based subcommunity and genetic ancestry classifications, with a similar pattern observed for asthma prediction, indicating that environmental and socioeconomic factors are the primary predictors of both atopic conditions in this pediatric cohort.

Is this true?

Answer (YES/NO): NO